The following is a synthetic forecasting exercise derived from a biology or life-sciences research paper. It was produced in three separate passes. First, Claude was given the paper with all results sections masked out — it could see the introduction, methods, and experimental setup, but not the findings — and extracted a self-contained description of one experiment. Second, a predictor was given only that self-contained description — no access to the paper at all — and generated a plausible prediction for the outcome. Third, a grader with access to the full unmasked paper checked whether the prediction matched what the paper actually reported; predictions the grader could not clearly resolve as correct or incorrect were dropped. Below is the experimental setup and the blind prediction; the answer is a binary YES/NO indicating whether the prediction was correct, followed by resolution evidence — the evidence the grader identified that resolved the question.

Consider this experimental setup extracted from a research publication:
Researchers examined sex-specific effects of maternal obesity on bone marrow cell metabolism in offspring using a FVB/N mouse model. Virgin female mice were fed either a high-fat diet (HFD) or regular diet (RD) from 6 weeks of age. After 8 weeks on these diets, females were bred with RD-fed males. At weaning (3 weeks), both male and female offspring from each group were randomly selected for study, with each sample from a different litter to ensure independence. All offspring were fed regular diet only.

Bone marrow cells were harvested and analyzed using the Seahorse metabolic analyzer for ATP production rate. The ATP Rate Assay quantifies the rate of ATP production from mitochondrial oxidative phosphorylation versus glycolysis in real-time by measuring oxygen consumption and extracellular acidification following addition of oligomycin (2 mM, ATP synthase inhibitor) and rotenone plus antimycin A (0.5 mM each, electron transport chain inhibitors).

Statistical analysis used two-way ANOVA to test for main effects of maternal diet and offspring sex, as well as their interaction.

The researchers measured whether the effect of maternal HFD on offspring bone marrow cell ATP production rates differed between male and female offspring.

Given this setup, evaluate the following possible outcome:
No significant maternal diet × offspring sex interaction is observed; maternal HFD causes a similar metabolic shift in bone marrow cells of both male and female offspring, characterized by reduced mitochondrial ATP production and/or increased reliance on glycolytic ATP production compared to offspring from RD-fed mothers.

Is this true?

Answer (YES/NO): NO